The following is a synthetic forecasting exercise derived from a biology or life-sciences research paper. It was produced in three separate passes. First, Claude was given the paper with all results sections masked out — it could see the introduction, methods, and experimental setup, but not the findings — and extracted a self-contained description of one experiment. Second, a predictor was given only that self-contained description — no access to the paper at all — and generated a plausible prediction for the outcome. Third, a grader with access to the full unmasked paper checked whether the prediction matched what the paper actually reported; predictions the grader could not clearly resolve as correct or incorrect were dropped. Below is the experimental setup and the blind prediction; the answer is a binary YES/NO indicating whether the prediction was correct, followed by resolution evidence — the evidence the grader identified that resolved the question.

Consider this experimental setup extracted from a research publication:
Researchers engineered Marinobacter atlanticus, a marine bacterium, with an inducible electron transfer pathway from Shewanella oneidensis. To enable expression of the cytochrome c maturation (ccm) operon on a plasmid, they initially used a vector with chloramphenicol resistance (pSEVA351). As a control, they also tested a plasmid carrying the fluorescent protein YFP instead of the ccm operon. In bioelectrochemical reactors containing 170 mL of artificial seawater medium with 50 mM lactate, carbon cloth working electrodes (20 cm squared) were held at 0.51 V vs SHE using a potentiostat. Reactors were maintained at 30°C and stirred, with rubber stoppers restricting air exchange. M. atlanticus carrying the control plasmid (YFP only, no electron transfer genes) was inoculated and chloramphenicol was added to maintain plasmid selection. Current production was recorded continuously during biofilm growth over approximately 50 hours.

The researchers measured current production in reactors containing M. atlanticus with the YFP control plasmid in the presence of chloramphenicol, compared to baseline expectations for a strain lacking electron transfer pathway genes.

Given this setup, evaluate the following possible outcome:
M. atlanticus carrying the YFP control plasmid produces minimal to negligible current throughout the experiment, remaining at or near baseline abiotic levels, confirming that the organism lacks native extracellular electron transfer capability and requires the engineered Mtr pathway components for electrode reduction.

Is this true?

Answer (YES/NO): NO